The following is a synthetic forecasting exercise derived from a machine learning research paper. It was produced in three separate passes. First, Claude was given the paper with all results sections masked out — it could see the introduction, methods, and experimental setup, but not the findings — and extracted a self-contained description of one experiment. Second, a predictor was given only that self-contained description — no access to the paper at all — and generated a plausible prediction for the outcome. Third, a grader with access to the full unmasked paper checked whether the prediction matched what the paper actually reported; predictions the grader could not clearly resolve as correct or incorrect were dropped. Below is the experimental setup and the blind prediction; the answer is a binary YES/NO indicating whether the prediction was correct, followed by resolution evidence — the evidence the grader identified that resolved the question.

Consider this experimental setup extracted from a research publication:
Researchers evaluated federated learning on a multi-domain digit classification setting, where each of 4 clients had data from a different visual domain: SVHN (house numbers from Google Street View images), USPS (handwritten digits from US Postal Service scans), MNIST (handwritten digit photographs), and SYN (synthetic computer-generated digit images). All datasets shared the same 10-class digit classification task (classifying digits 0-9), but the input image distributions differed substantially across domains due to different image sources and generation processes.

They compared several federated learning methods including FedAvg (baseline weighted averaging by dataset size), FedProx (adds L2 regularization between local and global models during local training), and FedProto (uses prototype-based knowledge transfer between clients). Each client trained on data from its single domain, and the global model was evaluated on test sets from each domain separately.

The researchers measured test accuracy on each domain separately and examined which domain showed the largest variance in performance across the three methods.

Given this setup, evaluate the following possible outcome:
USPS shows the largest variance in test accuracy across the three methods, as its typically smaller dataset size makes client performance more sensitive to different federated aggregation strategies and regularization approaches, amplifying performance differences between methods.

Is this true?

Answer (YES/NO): NO